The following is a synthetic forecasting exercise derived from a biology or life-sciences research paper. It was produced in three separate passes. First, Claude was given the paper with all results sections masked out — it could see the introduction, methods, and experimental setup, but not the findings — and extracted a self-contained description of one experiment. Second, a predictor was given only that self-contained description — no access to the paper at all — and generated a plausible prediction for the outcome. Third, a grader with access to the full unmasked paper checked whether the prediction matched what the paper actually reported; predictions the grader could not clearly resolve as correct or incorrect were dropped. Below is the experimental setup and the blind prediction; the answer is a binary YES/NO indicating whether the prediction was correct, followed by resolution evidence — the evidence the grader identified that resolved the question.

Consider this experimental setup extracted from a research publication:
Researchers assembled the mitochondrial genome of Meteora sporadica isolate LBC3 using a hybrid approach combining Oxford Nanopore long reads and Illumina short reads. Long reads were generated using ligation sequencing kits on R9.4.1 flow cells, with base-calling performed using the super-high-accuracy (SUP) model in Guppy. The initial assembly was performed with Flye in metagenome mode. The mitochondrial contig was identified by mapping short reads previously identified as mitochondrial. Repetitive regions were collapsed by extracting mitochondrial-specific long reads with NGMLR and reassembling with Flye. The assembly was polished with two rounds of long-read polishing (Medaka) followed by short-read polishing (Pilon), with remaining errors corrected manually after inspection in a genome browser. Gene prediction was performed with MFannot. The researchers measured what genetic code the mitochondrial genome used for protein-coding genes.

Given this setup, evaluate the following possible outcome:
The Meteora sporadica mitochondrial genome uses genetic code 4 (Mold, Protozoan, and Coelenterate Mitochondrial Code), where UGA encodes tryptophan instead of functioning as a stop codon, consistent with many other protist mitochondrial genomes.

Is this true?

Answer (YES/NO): NO